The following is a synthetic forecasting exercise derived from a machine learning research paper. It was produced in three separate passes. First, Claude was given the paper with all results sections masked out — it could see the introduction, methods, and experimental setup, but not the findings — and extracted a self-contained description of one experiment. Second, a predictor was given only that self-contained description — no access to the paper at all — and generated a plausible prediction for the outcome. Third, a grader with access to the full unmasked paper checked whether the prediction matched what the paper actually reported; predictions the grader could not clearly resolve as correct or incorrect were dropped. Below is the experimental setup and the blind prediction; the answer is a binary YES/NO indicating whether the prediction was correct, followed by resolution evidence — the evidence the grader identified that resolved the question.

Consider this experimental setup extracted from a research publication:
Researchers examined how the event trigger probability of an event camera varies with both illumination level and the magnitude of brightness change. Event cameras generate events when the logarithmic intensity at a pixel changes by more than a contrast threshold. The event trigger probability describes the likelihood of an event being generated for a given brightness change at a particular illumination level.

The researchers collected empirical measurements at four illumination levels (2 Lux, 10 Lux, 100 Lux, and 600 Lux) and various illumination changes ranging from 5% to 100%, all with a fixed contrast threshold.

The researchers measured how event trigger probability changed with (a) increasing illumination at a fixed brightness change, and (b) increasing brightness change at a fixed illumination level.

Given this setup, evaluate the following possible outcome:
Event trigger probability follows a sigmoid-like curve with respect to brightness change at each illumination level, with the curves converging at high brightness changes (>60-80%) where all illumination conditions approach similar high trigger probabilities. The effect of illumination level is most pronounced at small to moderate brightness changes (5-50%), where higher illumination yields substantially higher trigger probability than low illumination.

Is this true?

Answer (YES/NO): NO